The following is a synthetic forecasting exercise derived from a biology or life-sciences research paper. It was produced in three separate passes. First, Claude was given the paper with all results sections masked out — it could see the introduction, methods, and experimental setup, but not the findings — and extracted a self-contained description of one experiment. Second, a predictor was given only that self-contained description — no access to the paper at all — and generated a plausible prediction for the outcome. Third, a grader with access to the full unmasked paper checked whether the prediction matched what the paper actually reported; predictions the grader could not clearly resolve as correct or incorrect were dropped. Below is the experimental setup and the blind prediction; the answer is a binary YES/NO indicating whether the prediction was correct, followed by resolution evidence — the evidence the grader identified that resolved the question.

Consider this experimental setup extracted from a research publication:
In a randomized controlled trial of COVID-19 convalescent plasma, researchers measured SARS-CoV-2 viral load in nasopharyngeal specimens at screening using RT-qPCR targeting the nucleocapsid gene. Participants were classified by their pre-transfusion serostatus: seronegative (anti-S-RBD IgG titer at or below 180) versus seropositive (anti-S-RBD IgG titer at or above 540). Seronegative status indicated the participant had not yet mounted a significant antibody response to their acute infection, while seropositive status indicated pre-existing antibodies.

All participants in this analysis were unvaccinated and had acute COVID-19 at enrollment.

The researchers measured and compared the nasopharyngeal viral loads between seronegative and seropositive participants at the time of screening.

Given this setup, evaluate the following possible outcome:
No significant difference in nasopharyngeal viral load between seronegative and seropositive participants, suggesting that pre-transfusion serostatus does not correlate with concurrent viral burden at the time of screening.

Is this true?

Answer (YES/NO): NO